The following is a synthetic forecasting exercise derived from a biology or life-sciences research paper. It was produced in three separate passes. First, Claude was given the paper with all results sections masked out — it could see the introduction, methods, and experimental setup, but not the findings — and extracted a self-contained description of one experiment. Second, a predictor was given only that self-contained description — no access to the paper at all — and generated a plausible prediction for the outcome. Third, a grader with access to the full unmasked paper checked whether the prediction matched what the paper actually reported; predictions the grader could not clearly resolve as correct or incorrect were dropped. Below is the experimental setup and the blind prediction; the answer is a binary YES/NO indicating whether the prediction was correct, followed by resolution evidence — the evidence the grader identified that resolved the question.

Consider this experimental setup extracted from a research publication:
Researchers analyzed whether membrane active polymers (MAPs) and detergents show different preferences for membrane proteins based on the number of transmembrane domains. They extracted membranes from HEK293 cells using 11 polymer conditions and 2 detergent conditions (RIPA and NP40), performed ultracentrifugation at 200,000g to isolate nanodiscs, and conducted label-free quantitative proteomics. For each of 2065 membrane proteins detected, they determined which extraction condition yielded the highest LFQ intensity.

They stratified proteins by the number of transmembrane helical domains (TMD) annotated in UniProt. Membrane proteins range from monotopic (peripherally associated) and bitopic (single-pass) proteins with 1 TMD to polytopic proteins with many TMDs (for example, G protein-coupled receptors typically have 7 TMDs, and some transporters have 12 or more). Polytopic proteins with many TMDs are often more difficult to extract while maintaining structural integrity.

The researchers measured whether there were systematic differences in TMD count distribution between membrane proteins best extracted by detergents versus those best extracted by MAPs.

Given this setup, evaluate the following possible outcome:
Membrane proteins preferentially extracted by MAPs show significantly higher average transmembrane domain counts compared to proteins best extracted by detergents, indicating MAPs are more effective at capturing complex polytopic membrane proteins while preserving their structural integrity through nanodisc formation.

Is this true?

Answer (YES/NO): YES